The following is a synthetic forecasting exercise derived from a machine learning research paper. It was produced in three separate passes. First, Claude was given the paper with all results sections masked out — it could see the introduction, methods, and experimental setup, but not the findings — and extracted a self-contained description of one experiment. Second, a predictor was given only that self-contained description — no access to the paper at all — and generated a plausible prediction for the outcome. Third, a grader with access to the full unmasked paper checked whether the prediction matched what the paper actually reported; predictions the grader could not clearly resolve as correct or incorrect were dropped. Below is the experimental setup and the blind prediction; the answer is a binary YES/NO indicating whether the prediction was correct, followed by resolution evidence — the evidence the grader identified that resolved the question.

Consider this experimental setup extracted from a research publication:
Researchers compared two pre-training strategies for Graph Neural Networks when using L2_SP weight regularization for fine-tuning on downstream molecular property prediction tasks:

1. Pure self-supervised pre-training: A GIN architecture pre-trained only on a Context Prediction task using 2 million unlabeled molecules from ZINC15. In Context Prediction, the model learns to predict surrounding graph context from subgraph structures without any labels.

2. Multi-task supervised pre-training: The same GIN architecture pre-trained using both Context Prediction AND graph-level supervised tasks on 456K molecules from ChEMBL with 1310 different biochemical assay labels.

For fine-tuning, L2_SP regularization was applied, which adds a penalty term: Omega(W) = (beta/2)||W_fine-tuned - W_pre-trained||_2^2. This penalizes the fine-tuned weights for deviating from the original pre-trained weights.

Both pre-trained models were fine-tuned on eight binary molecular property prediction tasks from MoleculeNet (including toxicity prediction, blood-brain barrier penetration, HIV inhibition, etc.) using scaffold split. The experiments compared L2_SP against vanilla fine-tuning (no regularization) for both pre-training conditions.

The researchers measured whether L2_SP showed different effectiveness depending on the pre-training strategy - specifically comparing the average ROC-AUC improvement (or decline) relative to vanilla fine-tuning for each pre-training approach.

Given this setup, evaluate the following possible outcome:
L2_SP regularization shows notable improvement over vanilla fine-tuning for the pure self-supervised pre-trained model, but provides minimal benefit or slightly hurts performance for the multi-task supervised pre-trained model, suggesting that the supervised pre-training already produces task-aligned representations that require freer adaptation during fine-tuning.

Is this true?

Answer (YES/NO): NO